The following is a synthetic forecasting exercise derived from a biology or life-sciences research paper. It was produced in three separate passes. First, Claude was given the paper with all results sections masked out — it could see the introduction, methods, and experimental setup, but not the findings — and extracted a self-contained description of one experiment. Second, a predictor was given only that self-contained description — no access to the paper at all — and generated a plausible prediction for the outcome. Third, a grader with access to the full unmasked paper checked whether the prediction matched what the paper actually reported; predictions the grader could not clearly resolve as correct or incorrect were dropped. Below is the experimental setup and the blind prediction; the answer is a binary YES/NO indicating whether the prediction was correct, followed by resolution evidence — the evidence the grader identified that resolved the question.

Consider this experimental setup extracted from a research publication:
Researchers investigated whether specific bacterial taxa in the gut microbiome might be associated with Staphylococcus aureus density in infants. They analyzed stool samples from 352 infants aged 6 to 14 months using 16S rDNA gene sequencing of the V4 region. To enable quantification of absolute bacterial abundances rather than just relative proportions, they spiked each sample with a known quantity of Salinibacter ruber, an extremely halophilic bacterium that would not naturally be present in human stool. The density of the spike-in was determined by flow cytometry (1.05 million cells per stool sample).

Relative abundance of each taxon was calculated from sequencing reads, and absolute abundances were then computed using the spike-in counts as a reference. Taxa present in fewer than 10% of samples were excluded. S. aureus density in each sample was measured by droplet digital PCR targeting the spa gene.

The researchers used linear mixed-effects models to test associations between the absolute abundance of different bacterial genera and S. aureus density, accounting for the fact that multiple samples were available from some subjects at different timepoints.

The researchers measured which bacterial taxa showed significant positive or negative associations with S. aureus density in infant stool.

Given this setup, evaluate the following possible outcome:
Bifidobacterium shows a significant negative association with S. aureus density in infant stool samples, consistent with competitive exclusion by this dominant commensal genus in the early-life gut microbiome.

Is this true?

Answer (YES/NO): NO